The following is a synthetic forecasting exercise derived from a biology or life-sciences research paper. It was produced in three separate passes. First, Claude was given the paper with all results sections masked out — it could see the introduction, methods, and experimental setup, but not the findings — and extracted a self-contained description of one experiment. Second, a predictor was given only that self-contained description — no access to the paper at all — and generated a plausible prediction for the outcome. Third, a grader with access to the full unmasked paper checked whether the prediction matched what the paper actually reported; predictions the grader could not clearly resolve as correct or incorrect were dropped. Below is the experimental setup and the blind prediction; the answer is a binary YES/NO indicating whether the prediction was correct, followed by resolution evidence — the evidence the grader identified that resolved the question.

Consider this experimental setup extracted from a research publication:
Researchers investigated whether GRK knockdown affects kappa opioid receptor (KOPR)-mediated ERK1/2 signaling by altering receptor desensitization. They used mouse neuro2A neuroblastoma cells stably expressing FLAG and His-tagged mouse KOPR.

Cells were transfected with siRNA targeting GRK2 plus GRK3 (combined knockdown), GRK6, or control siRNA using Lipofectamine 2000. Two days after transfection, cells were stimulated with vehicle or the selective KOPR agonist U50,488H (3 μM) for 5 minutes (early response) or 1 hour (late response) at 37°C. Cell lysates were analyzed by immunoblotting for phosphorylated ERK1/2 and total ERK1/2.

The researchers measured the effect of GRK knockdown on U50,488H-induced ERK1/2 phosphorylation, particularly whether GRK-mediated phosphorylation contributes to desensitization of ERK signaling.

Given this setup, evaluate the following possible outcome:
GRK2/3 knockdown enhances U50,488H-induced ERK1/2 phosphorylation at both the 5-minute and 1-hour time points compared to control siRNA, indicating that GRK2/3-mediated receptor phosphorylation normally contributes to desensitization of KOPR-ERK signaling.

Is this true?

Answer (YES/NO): YES